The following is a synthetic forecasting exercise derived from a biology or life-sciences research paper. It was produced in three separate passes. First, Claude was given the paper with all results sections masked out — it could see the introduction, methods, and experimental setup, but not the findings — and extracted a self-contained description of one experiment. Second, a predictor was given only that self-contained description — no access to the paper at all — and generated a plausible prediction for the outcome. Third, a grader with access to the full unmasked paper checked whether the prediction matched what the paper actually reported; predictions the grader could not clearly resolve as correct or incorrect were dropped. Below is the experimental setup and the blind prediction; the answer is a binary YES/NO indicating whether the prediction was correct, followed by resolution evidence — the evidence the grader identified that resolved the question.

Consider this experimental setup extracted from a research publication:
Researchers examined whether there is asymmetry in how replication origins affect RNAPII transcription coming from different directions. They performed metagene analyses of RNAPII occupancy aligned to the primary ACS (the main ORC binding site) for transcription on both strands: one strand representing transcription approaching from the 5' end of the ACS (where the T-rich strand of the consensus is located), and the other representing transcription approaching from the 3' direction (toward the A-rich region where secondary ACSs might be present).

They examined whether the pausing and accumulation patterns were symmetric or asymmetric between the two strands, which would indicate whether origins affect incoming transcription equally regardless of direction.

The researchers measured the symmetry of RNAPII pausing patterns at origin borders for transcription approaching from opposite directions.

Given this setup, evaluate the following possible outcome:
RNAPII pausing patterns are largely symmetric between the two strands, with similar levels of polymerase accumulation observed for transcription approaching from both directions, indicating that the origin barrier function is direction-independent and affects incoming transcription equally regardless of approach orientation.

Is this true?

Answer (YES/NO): NO